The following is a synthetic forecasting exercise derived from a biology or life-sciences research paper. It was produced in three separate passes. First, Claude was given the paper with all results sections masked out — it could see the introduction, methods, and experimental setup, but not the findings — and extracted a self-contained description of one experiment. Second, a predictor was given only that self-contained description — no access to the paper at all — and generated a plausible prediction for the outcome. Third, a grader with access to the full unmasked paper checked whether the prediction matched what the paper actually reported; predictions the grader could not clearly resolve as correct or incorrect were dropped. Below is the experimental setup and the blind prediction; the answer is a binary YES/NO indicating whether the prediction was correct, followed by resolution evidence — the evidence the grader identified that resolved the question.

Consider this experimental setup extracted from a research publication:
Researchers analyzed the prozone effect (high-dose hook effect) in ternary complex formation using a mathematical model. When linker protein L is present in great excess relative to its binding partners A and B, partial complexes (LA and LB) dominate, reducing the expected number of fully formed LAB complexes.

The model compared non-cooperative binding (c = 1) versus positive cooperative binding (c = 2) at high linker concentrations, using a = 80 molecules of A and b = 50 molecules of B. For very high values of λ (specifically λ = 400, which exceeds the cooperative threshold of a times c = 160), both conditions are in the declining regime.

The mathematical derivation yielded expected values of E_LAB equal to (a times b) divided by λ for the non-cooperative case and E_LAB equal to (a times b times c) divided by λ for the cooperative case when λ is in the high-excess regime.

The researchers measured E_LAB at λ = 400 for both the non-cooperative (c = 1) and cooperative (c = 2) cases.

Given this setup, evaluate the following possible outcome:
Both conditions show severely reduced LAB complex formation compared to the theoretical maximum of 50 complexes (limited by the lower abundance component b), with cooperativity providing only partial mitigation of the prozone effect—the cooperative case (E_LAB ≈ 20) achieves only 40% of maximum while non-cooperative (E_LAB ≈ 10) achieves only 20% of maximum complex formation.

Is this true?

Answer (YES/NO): YES